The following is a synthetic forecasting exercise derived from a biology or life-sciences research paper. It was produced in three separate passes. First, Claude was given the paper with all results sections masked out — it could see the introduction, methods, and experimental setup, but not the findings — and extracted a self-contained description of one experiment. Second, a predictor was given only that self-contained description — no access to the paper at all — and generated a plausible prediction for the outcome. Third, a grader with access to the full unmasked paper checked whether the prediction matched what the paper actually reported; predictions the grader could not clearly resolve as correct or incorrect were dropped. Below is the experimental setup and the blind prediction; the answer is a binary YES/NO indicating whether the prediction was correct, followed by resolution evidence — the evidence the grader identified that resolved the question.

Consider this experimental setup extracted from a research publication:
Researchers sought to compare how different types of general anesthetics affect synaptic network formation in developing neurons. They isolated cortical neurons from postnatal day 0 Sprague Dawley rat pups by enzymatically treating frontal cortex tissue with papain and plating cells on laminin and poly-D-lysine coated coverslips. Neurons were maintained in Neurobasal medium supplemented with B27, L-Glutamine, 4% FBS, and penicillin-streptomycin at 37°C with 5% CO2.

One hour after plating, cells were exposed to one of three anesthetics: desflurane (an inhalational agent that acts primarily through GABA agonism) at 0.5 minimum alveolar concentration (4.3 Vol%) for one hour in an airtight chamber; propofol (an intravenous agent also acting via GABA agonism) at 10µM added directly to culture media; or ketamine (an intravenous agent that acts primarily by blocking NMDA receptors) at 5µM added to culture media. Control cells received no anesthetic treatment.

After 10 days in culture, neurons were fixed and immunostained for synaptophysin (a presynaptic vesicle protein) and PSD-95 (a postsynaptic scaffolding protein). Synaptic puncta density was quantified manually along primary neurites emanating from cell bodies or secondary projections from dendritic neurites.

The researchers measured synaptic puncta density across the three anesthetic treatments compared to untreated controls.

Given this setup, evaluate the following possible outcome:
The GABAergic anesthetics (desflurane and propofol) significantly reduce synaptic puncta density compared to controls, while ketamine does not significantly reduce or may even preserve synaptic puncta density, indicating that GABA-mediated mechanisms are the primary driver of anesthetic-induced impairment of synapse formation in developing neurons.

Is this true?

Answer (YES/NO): NO